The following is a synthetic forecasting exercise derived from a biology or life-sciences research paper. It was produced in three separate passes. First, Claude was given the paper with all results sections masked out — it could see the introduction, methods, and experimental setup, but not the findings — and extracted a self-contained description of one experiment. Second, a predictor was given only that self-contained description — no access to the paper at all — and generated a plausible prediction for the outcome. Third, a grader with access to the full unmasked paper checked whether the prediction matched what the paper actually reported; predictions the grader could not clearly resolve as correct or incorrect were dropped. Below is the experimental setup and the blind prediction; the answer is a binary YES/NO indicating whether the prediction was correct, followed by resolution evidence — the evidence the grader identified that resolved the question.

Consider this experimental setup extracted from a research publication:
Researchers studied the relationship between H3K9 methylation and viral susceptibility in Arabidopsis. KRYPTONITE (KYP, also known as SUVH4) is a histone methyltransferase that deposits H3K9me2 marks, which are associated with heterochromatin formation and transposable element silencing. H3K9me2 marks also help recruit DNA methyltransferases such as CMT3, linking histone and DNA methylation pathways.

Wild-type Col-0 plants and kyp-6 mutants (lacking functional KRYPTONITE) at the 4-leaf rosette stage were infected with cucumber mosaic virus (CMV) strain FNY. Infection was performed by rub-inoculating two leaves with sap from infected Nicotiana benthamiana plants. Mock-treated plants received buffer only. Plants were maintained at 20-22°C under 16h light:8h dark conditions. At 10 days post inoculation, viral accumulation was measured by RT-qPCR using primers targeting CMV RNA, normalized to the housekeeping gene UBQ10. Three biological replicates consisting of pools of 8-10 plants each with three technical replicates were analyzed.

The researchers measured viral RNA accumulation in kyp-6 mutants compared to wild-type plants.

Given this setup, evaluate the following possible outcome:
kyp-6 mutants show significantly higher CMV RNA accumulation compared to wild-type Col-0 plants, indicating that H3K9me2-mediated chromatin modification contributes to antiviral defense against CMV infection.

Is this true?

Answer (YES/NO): NO